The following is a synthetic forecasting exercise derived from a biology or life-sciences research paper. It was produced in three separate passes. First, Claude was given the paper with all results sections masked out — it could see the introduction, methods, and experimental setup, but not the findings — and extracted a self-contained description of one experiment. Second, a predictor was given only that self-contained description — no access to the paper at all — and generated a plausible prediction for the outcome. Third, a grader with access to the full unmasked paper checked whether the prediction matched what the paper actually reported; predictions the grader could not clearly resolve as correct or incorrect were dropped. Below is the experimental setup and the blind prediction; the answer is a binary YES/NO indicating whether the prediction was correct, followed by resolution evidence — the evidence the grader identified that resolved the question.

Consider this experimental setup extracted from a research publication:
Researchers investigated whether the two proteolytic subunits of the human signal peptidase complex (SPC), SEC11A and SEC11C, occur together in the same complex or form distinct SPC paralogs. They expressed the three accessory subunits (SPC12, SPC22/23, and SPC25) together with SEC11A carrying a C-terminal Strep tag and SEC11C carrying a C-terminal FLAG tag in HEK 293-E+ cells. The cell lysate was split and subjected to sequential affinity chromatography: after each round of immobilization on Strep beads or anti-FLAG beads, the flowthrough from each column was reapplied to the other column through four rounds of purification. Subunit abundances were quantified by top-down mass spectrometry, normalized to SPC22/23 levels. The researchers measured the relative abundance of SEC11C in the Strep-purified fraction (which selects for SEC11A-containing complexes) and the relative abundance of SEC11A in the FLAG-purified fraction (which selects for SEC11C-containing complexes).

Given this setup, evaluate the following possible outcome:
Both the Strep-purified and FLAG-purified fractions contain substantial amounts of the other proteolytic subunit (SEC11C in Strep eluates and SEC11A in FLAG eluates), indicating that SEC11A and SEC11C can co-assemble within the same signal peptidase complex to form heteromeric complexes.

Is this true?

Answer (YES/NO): NO